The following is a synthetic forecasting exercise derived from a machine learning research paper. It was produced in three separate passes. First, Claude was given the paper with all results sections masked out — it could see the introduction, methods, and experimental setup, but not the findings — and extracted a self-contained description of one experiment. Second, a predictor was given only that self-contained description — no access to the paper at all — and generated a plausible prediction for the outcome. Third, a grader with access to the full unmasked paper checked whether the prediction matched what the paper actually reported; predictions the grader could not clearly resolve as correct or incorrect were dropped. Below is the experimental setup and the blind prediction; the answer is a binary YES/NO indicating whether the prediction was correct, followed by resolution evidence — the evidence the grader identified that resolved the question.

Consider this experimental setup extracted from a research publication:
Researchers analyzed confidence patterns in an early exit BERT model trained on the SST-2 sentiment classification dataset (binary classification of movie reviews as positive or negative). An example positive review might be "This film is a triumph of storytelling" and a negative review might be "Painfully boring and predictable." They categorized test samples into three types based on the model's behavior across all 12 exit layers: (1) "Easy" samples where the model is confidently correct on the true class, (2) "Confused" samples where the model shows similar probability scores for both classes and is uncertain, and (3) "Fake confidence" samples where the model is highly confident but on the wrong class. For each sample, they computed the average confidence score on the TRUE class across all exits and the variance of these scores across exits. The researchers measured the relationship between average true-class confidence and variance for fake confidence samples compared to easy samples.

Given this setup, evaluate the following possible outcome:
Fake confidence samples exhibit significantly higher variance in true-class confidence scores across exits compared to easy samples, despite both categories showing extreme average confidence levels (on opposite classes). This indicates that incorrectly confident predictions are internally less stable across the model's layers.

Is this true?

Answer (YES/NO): NO